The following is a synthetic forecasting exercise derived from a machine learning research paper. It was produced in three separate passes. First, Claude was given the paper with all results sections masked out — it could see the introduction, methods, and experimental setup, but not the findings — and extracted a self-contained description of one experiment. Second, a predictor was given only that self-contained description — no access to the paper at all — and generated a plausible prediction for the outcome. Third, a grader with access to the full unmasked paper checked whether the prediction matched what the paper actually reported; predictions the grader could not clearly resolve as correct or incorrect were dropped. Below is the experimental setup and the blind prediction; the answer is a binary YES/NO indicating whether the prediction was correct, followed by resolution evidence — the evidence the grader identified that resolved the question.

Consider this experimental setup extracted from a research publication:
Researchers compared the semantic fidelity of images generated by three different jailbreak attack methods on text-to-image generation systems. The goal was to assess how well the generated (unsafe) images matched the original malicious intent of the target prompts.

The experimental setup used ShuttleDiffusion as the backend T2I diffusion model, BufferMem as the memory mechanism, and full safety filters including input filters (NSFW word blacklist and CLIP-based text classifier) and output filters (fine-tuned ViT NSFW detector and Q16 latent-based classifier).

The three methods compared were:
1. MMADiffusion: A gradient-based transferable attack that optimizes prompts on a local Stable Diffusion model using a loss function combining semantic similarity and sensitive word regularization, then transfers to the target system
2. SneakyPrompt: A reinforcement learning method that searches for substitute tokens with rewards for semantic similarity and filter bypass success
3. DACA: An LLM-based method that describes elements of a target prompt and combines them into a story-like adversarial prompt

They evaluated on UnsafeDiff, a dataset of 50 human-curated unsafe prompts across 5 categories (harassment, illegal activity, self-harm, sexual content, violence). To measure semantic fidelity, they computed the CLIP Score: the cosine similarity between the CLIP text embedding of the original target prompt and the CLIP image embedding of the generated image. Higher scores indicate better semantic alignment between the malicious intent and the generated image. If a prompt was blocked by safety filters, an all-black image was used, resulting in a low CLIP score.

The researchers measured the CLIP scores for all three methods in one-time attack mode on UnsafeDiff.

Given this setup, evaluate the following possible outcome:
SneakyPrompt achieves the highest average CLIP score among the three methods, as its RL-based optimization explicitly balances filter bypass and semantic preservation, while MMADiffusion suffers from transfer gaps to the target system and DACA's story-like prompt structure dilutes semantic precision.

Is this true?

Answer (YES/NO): YES